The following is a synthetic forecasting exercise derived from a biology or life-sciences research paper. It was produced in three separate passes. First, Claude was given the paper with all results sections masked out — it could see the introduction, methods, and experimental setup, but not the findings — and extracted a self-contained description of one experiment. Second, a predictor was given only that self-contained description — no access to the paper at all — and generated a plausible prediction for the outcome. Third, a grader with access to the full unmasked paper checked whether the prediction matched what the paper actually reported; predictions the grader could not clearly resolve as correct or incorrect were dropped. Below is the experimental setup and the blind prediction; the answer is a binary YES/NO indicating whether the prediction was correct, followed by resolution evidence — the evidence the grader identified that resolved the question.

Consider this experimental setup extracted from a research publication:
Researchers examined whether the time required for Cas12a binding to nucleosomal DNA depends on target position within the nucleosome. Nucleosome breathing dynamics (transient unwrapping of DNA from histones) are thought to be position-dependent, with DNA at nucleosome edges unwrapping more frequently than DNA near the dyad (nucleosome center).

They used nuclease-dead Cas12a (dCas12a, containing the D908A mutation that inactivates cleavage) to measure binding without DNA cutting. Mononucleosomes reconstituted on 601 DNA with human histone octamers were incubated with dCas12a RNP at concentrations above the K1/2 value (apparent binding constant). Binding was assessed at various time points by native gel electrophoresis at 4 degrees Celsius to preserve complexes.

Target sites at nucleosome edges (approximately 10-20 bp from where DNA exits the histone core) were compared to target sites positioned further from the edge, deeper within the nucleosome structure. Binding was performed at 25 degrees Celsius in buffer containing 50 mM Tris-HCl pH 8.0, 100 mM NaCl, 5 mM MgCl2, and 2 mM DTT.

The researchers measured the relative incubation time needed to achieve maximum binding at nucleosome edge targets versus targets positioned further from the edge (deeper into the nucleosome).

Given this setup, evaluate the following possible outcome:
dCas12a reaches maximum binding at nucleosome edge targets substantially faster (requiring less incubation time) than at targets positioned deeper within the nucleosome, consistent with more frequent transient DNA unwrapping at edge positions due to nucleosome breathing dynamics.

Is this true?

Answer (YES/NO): YES